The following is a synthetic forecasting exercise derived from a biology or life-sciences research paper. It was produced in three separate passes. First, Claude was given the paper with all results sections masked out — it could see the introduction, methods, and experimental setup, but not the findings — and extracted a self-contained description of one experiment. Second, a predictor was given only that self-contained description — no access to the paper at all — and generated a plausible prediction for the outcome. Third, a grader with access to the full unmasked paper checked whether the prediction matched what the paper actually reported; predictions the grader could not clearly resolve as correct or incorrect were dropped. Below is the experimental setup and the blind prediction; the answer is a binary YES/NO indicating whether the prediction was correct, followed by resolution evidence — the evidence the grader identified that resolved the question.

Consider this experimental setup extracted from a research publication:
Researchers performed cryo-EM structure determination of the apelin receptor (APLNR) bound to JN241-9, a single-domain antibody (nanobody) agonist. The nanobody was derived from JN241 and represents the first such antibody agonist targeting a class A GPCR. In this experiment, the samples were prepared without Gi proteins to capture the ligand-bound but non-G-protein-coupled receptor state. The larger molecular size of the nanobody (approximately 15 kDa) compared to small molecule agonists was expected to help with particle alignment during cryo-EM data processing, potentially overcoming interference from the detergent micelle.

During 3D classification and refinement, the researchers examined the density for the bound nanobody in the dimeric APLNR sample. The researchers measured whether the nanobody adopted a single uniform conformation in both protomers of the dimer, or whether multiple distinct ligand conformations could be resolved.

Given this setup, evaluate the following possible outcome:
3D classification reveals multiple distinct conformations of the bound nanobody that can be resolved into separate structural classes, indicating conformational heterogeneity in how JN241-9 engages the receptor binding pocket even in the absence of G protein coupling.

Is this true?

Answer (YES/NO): YES